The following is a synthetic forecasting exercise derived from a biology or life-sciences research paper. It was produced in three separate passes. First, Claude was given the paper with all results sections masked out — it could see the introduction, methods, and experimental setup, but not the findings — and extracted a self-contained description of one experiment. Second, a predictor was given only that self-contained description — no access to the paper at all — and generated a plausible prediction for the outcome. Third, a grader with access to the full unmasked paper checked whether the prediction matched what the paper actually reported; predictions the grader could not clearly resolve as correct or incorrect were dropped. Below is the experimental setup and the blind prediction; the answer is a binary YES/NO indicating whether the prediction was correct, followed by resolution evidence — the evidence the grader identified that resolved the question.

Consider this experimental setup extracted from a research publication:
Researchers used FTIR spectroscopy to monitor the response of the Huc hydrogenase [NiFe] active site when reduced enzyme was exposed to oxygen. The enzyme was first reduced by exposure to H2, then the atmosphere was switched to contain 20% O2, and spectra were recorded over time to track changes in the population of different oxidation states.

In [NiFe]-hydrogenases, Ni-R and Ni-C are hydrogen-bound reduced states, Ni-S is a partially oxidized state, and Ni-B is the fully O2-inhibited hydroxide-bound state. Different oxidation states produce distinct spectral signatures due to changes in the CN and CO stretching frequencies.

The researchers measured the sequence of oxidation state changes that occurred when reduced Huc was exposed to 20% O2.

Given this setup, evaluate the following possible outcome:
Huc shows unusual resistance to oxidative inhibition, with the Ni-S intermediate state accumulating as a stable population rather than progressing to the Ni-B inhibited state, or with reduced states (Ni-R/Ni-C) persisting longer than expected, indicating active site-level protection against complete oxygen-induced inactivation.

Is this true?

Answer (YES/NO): NO